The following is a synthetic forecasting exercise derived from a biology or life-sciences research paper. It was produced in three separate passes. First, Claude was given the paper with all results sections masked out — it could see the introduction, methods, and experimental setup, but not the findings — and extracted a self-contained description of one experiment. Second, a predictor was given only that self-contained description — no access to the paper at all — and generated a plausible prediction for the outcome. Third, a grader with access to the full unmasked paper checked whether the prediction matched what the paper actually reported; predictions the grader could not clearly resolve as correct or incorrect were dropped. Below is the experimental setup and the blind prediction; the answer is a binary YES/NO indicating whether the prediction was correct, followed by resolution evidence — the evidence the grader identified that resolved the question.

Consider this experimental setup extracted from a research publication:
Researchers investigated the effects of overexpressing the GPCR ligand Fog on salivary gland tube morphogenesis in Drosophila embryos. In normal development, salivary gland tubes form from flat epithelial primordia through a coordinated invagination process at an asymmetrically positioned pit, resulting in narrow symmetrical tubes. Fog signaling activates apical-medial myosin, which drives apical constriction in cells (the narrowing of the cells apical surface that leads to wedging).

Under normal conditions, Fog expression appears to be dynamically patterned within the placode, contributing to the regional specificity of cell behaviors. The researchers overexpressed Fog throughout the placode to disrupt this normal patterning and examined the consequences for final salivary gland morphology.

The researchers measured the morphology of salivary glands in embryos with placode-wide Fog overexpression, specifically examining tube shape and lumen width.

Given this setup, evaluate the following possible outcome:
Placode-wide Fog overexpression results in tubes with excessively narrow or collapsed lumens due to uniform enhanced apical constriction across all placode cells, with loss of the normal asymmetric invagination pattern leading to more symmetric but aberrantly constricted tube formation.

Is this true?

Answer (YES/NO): NO